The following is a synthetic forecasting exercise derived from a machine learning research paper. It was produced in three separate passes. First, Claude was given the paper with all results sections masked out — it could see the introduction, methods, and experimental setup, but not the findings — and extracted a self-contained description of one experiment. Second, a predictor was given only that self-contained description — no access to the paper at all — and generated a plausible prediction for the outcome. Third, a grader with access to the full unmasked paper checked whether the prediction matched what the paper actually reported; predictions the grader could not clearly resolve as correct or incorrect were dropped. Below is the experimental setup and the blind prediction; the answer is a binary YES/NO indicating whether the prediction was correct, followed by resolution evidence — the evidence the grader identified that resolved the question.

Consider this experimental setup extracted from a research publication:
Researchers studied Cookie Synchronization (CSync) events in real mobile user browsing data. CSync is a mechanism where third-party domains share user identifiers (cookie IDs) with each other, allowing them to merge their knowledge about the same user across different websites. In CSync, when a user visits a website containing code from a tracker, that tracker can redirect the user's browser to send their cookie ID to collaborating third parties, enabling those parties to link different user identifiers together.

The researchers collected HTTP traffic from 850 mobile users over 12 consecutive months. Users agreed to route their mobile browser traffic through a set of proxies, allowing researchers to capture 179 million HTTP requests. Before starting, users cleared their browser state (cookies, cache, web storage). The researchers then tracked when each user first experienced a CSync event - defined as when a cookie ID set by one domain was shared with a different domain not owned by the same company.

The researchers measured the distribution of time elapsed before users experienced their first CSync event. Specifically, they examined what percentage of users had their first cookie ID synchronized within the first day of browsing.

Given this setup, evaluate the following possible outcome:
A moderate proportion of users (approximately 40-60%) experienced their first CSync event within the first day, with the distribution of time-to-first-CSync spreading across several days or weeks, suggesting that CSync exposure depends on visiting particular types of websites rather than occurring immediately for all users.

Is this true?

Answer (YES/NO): NO